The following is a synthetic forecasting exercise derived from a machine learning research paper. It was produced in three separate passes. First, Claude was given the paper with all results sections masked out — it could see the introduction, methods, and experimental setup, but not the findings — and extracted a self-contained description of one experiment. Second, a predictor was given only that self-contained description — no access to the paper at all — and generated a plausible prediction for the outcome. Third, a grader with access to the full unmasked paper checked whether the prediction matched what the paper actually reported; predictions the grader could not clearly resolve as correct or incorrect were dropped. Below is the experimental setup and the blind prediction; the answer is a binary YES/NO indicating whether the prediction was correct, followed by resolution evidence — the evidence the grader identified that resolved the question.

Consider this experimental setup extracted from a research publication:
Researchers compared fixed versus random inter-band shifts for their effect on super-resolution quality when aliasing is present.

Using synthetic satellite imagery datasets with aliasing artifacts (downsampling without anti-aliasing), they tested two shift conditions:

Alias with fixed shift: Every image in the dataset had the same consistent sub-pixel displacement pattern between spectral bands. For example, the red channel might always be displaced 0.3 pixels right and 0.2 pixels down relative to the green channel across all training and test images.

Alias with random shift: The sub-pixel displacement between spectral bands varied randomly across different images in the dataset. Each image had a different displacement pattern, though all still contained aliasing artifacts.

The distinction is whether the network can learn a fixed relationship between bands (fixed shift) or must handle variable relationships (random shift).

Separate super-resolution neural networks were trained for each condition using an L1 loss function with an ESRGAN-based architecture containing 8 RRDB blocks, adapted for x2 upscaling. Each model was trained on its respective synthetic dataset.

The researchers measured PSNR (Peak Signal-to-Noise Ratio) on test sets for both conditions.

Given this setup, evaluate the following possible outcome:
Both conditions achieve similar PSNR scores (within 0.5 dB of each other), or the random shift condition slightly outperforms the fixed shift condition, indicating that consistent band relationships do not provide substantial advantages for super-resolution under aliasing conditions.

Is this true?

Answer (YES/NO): NO